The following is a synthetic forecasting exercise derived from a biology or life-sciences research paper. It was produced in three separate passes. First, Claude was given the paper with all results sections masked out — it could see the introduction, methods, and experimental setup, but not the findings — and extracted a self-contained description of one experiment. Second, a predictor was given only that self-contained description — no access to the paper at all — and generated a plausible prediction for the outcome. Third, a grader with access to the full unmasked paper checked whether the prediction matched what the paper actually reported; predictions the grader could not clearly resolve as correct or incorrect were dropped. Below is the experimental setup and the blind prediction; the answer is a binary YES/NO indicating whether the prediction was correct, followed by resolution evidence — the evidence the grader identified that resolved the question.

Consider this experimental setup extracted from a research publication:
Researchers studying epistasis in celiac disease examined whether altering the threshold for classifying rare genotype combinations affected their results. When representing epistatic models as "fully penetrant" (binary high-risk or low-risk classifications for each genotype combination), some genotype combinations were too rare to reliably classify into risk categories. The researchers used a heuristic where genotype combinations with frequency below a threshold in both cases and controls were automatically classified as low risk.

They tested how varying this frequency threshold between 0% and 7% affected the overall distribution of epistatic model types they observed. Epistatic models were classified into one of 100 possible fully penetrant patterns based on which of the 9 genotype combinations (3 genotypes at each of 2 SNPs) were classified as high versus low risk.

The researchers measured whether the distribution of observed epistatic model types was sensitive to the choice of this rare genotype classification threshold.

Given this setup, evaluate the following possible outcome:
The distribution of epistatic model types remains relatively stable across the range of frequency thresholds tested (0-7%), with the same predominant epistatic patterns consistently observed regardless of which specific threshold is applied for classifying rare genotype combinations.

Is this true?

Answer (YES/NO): YES